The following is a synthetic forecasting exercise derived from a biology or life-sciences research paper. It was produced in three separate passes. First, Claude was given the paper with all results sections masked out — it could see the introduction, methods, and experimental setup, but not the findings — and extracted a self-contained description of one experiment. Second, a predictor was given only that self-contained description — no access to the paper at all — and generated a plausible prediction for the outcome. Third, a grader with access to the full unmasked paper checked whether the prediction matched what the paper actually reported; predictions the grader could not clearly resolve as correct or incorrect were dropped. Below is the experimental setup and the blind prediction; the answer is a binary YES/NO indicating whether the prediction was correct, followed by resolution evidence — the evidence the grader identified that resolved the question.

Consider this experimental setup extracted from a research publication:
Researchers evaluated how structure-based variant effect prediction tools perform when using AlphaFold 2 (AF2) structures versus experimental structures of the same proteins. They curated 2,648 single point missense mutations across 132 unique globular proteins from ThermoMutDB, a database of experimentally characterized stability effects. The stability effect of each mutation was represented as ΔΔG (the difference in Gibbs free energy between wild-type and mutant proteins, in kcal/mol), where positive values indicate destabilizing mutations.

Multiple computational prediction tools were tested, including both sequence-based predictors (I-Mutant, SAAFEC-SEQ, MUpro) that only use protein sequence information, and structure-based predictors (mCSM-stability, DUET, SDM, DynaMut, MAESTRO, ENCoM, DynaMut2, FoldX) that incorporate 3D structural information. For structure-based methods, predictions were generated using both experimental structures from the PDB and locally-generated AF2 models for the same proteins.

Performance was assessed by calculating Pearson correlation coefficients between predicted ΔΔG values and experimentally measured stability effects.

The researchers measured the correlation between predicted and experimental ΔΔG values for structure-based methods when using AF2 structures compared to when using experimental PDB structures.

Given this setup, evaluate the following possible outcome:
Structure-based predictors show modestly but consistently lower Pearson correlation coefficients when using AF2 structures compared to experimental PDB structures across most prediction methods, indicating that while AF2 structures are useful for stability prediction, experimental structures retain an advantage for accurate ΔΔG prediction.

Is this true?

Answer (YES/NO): NO